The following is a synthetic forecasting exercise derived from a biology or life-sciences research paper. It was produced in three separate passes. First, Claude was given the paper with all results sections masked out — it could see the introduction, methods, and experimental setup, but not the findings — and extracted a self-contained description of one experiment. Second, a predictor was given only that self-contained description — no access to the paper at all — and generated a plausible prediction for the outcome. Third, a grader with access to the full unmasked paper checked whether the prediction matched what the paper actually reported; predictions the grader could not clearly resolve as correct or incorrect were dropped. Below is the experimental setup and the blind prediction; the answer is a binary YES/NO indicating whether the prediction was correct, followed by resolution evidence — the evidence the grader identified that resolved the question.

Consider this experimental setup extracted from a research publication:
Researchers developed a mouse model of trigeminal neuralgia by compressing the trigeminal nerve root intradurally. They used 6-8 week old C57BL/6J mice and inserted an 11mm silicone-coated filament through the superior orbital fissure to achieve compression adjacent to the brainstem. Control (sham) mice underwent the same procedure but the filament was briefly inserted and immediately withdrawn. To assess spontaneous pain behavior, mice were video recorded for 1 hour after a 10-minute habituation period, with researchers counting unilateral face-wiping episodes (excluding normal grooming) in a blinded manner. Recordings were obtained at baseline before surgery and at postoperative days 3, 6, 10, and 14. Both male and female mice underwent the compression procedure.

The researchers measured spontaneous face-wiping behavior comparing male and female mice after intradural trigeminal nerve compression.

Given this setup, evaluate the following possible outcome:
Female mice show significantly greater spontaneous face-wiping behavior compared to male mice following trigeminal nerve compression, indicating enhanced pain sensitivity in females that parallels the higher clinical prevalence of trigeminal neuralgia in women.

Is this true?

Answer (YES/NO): NO